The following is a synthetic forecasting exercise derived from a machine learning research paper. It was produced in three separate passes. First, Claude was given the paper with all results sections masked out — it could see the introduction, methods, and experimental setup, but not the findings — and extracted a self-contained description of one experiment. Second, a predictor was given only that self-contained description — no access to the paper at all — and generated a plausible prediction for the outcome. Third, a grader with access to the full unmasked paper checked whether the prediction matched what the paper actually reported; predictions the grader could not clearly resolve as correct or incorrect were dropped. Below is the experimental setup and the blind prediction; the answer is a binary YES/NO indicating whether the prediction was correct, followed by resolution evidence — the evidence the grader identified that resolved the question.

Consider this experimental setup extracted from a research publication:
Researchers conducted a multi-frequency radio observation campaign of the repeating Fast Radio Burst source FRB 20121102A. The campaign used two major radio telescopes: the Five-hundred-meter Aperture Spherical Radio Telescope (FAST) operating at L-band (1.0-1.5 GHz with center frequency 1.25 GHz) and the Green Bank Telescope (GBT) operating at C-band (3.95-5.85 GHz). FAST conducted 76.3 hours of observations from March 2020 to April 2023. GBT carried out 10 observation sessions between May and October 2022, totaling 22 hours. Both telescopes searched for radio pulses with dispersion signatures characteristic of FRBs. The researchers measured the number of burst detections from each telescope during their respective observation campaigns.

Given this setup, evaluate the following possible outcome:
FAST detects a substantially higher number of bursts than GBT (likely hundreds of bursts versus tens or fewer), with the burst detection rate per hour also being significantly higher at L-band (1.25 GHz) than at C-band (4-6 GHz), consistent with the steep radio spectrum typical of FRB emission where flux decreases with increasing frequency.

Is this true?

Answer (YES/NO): YES